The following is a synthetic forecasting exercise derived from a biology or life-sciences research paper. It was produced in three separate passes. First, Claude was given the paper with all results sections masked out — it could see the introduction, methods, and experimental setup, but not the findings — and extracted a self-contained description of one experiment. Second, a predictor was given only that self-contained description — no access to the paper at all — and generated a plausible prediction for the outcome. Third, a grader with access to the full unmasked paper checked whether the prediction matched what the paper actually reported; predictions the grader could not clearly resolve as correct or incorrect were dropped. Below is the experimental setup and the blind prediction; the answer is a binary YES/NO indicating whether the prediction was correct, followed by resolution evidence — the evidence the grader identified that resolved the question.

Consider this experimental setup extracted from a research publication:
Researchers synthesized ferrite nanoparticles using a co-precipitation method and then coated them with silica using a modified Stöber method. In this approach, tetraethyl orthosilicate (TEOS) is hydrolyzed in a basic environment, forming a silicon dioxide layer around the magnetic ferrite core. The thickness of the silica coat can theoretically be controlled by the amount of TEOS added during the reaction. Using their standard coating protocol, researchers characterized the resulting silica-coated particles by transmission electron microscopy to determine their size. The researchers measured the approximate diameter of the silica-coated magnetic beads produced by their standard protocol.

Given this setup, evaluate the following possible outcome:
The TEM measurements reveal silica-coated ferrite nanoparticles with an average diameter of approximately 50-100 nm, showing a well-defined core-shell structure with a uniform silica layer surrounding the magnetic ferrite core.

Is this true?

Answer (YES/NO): NO